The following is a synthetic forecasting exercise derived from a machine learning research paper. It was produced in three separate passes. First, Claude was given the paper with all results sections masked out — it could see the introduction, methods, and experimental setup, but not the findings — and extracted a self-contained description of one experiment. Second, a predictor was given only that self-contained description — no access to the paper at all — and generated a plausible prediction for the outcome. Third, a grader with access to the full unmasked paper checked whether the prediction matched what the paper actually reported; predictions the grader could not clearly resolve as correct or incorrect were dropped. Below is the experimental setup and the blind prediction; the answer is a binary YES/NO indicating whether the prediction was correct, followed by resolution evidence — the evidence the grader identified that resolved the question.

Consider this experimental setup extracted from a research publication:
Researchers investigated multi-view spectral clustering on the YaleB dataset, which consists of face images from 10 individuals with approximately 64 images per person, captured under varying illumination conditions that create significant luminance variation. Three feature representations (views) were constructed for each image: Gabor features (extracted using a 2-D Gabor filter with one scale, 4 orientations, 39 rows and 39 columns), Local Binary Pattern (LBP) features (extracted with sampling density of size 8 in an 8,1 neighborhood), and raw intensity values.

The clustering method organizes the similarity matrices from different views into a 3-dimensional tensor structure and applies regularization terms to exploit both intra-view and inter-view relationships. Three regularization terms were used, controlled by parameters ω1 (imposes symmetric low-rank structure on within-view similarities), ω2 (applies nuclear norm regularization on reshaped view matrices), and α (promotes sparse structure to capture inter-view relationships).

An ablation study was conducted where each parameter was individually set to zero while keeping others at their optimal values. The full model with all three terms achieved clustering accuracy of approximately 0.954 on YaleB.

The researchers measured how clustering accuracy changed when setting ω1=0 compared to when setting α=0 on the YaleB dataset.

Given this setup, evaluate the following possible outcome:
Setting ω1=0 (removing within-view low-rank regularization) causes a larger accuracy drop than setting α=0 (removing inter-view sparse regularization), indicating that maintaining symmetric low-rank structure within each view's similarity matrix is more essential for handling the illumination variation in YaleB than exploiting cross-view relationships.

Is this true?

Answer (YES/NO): YES